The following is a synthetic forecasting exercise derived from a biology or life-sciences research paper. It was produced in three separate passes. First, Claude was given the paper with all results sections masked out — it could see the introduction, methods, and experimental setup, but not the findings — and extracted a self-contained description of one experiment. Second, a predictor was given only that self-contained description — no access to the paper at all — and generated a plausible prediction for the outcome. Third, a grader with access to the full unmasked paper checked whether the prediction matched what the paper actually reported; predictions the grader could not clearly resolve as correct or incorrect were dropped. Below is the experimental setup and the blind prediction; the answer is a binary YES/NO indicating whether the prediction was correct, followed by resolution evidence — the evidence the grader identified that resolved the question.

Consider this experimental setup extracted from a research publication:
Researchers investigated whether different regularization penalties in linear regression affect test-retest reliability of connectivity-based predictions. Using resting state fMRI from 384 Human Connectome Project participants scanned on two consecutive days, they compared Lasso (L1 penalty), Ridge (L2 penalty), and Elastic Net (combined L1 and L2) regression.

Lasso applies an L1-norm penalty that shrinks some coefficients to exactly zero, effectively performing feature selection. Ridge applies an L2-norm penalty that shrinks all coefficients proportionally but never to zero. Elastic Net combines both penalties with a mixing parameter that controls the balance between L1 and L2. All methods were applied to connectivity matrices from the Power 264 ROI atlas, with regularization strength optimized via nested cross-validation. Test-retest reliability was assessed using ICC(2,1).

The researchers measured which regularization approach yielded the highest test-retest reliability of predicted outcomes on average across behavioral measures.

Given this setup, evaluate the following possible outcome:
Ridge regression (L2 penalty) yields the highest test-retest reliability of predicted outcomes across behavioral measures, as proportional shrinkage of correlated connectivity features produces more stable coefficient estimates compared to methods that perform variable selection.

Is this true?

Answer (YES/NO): NO